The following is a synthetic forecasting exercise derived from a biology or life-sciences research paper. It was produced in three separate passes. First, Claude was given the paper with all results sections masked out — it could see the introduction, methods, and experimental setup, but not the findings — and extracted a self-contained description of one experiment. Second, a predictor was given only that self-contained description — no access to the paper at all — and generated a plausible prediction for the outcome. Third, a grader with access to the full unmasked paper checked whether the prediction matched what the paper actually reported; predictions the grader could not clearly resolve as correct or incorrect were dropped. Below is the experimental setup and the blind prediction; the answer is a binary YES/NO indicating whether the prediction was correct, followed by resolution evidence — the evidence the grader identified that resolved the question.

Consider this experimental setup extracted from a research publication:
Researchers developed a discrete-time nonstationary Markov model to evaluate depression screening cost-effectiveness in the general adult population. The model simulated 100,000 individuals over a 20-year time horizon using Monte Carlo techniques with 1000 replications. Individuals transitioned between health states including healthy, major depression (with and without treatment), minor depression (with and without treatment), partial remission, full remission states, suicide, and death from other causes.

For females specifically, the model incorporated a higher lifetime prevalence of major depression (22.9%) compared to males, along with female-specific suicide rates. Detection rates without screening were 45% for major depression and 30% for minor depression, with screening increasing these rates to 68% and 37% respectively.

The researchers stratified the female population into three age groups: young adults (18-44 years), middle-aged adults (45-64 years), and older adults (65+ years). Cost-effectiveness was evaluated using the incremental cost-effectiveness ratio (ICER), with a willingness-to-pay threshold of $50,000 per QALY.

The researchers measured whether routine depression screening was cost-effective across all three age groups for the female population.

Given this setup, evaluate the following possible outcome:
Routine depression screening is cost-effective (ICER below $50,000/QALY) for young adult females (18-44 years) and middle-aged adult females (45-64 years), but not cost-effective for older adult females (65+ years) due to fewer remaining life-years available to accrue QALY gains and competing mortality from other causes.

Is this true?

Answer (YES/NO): NO